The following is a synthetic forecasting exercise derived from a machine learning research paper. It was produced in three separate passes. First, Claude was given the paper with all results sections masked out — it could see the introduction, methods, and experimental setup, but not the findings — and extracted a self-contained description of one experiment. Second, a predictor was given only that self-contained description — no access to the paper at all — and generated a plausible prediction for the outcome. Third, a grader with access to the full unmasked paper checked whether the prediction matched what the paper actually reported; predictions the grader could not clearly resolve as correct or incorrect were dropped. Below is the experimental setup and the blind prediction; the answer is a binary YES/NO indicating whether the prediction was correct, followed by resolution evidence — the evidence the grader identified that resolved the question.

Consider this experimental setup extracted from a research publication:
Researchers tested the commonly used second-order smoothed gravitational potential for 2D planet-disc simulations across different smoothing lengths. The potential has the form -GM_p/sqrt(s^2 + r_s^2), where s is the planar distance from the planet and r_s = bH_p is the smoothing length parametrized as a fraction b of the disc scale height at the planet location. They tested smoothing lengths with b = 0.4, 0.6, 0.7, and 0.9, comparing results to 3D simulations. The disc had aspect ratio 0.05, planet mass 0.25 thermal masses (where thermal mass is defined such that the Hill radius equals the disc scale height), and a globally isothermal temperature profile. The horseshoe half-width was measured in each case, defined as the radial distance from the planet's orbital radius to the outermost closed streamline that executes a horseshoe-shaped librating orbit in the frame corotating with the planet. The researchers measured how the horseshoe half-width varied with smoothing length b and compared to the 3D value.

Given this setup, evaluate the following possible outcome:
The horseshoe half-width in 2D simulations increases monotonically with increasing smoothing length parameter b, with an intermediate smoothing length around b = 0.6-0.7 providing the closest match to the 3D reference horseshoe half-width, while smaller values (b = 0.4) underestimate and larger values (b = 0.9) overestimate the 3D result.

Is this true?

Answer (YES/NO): NO